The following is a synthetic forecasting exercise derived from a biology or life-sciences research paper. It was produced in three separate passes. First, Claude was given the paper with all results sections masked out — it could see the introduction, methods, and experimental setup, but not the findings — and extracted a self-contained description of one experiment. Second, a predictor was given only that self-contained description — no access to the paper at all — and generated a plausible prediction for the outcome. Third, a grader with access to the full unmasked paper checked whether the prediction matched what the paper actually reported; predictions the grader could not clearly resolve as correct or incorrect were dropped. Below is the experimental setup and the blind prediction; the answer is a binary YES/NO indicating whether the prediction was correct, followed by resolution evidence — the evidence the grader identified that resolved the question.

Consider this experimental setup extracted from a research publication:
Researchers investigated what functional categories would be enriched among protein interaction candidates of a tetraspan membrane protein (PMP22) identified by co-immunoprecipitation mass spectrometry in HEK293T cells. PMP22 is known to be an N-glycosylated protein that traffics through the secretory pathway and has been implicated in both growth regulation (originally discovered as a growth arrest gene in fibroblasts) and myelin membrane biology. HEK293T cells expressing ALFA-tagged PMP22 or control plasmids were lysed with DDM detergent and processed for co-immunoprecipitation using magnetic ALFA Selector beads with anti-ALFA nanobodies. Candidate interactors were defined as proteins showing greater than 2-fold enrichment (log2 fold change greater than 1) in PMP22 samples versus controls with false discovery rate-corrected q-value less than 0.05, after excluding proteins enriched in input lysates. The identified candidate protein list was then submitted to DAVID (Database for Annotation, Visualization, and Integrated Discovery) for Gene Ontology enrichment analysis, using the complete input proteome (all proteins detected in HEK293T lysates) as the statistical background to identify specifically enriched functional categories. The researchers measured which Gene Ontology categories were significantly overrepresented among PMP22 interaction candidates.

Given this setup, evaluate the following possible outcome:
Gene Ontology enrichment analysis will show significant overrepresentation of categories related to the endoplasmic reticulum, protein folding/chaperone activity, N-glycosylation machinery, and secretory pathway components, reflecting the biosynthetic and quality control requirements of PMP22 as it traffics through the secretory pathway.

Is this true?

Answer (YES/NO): NO